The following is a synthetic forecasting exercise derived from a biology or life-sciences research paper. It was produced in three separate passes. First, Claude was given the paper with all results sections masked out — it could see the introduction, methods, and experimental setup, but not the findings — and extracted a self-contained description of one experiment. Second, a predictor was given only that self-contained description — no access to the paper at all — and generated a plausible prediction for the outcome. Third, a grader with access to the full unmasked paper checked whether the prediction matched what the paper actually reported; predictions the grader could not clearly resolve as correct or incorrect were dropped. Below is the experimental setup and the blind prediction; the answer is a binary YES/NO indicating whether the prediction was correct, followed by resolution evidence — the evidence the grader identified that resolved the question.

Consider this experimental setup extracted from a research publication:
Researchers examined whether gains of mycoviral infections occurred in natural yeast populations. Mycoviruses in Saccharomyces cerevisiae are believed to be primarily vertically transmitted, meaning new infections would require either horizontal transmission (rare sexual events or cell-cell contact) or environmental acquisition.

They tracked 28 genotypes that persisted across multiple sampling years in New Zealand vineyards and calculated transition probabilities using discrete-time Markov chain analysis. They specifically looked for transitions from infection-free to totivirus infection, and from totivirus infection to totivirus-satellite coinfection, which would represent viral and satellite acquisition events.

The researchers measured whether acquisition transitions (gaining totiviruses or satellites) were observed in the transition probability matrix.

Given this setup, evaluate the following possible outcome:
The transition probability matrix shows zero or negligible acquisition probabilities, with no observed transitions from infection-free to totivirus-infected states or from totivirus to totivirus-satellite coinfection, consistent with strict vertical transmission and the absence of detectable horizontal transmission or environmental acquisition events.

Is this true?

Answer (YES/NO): NO